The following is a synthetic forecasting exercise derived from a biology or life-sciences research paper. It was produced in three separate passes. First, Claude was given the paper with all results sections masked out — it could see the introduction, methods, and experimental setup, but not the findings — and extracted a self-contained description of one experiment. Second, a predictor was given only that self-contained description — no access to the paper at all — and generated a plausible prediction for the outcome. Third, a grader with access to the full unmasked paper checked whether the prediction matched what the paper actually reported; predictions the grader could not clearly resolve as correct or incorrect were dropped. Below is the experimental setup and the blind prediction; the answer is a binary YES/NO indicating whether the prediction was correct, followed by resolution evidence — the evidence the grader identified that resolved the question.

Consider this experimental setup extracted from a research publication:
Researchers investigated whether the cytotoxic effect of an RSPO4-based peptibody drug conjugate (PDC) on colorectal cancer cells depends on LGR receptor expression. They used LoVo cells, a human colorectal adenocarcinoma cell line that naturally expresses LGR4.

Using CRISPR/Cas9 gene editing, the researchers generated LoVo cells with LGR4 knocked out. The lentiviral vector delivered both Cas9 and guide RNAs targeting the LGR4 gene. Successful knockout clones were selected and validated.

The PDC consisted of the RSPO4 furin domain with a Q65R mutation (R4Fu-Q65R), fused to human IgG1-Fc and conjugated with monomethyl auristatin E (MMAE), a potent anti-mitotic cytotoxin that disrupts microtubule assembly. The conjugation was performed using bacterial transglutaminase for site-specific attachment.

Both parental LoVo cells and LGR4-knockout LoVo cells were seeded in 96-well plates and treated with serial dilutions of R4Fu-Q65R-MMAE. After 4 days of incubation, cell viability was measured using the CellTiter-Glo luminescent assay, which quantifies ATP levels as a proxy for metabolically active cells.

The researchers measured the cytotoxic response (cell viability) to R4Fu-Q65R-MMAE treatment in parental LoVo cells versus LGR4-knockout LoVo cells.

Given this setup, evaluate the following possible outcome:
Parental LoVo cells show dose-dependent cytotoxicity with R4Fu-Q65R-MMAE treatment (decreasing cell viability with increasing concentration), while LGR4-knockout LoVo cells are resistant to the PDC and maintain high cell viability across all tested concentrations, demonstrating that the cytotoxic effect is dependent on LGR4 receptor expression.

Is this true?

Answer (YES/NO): YES